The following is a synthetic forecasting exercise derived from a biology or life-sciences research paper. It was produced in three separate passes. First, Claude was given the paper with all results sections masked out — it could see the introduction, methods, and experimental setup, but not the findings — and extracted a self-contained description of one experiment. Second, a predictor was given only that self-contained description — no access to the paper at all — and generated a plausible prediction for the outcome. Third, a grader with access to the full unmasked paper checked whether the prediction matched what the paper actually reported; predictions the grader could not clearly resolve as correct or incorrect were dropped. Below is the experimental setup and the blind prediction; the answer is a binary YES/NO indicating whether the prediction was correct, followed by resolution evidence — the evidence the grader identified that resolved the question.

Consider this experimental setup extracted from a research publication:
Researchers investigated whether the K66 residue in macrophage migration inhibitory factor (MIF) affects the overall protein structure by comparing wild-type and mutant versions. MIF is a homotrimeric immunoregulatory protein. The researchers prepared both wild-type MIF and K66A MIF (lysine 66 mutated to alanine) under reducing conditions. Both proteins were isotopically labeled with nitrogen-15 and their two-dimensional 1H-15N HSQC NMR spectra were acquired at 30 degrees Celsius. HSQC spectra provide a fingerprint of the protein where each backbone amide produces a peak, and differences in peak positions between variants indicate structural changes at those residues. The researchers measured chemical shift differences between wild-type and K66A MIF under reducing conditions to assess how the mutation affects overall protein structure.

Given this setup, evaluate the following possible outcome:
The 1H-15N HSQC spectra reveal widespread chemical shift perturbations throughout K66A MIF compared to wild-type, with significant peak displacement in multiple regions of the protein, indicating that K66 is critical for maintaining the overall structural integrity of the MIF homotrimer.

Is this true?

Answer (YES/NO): NO